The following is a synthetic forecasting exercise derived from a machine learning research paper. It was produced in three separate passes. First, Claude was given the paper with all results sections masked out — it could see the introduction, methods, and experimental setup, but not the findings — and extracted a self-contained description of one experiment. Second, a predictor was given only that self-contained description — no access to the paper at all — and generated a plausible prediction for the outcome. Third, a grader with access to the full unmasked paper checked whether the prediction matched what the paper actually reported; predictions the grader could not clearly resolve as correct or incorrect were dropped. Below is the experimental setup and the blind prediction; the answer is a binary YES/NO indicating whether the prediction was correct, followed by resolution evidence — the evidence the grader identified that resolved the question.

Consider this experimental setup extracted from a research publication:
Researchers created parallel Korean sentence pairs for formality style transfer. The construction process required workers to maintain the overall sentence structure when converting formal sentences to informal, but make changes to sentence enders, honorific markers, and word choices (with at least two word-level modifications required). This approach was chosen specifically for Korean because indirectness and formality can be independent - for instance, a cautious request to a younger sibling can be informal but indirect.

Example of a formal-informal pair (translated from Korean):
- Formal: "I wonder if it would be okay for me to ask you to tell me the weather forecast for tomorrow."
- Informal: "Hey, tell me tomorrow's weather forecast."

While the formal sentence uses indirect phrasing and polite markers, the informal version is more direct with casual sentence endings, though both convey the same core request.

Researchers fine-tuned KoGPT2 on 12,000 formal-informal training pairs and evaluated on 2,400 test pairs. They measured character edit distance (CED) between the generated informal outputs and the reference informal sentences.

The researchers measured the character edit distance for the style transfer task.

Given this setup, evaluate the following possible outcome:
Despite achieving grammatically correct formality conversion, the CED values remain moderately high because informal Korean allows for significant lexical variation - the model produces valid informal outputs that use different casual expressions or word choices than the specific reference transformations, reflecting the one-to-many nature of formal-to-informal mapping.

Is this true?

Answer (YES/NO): NO